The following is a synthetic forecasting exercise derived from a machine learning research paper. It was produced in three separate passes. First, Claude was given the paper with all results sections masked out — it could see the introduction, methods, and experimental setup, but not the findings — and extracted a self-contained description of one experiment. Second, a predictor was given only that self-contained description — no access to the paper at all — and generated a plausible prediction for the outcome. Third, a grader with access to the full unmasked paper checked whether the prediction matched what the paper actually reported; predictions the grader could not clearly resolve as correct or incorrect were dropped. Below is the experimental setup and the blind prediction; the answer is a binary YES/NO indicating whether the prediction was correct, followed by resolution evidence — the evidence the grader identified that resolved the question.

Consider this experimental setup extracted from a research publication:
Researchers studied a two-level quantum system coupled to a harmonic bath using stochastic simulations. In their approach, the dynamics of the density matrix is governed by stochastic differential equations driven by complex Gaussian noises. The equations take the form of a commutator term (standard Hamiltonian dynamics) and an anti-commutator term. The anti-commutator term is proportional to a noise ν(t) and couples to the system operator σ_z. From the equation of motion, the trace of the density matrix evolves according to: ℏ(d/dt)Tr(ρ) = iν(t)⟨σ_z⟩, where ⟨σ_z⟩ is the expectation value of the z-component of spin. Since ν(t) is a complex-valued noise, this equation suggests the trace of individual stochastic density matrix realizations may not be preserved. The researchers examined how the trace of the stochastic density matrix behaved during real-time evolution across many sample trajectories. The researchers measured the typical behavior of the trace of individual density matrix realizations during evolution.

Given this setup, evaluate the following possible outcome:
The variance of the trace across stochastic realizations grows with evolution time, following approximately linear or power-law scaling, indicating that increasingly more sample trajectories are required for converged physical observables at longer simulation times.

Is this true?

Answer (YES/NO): NO